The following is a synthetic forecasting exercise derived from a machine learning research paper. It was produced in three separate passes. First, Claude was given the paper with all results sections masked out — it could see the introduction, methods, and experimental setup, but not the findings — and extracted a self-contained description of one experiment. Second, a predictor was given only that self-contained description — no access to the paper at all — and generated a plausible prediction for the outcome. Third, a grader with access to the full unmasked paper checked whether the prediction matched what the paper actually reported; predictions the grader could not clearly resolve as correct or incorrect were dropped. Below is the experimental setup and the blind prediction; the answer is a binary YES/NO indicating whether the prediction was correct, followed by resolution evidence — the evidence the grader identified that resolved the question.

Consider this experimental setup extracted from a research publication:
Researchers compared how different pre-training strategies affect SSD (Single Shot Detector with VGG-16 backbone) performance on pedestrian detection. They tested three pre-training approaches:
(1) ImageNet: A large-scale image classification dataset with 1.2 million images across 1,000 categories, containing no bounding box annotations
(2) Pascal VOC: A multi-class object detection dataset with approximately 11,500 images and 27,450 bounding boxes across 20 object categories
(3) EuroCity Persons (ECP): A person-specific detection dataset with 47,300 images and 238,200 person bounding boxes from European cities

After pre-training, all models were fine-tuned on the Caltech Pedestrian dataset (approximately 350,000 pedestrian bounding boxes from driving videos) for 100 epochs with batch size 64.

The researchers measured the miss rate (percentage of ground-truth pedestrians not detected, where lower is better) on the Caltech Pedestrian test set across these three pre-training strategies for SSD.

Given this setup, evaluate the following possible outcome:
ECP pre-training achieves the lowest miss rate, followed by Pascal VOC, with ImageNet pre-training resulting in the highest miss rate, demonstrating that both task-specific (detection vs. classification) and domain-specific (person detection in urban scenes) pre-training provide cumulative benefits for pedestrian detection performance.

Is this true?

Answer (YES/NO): YES